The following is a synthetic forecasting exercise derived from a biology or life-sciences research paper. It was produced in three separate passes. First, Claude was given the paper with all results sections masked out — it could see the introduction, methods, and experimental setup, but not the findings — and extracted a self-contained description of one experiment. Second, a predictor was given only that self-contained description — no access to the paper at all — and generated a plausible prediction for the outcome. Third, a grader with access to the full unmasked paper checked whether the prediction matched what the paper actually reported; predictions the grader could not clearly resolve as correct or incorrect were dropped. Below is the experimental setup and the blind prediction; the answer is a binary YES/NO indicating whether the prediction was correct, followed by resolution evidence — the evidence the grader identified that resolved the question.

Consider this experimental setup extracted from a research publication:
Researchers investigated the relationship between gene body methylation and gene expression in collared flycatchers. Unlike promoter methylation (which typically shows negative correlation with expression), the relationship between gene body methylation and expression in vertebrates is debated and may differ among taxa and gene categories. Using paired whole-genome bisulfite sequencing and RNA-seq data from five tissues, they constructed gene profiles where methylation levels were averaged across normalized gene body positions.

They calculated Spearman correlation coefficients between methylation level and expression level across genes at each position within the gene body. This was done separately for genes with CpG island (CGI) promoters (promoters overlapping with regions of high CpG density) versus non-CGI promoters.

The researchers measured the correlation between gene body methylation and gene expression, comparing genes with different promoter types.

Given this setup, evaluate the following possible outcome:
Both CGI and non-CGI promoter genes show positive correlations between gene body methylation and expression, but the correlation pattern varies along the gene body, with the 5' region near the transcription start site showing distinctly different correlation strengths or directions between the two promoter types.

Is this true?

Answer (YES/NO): NO